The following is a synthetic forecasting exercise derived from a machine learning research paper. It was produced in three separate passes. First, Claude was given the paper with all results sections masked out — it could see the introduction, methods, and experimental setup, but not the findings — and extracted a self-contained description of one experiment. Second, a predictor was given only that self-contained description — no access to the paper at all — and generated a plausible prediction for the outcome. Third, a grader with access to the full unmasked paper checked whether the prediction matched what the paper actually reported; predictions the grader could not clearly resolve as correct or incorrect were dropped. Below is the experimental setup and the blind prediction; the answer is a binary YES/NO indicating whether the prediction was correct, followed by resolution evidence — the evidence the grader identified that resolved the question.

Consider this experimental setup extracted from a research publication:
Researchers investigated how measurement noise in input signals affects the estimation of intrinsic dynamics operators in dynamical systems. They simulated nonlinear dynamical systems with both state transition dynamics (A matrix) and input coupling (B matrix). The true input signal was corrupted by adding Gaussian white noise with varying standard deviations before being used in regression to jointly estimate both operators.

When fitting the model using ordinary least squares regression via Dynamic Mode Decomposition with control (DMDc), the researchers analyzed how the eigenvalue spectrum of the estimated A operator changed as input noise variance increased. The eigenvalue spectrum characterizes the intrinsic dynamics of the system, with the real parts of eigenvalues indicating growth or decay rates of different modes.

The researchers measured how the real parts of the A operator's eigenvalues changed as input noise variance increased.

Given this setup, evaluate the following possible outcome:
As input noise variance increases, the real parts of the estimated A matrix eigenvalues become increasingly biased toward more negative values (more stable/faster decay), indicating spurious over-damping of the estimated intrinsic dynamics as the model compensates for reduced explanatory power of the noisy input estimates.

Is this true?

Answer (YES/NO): NO